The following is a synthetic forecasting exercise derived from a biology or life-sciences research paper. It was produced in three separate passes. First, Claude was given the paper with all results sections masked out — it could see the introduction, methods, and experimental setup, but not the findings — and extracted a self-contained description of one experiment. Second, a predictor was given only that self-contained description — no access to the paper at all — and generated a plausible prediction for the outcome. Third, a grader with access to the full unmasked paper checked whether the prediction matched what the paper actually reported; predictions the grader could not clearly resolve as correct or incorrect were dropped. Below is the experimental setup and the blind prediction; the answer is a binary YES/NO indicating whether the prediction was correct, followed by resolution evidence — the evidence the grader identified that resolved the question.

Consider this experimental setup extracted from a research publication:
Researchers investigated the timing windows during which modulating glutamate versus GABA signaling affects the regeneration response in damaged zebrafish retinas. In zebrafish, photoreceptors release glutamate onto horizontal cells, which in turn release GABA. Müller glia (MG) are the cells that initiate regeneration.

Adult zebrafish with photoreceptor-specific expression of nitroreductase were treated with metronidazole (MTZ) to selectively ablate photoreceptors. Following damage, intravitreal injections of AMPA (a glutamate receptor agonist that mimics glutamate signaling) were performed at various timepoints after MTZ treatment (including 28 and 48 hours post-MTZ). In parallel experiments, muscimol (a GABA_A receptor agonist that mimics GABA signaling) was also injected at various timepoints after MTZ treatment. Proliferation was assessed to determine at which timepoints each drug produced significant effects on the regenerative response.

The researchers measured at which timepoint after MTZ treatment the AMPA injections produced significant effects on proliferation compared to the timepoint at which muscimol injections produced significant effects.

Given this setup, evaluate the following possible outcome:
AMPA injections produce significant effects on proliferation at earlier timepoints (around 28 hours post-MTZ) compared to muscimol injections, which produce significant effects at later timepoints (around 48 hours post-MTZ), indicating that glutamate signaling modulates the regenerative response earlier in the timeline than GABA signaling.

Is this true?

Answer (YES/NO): YES